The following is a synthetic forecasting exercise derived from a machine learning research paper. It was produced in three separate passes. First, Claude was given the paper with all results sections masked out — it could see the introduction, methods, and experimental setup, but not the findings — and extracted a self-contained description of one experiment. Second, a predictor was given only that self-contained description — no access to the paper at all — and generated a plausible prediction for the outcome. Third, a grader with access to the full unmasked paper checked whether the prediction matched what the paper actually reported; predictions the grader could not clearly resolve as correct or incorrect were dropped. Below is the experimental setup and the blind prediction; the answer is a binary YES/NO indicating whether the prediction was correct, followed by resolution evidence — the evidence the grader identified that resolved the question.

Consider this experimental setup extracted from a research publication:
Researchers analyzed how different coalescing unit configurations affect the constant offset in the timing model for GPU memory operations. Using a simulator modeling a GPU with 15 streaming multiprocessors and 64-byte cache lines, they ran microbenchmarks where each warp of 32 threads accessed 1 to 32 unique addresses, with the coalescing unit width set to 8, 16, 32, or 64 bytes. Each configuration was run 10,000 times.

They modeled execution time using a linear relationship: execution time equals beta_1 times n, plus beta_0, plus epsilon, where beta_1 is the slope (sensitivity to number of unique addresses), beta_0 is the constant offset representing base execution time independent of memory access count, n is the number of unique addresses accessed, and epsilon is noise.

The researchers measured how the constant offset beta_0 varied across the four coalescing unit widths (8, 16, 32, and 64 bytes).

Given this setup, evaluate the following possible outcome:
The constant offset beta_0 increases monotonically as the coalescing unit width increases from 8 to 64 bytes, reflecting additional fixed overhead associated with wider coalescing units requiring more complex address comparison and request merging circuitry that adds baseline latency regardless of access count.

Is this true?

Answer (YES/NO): NO